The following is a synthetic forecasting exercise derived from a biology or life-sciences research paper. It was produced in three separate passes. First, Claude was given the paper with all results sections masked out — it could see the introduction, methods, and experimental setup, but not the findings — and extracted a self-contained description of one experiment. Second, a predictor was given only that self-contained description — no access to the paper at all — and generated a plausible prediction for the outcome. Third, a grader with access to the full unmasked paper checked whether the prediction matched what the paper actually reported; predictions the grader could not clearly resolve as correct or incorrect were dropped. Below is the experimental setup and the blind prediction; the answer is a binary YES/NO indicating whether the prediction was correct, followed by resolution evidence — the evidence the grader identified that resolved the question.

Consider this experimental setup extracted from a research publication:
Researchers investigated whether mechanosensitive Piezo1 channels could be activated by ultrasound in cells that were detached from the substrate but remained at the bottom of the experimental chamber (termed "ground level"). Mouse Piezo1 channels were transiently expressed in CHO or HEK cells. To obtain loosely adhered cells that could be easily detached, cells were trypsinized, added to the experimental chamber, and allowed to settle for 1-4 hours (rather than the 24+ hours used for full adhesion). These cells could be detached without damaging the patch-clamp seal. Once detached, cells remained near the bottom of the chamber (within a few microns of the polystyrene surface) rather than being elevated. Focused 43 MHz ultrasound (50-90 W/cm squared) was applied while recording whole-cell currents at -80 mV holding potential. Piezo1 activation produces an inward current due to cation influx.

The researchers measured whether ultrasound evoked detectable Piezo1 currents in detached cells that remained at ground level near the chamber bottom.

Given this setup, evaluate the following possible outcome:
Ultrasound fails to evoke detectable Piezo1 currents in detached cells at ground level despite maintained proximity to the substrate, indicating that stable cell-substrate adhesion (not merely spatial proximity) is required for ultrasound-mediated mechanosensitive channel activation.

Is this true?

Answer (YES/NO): NO